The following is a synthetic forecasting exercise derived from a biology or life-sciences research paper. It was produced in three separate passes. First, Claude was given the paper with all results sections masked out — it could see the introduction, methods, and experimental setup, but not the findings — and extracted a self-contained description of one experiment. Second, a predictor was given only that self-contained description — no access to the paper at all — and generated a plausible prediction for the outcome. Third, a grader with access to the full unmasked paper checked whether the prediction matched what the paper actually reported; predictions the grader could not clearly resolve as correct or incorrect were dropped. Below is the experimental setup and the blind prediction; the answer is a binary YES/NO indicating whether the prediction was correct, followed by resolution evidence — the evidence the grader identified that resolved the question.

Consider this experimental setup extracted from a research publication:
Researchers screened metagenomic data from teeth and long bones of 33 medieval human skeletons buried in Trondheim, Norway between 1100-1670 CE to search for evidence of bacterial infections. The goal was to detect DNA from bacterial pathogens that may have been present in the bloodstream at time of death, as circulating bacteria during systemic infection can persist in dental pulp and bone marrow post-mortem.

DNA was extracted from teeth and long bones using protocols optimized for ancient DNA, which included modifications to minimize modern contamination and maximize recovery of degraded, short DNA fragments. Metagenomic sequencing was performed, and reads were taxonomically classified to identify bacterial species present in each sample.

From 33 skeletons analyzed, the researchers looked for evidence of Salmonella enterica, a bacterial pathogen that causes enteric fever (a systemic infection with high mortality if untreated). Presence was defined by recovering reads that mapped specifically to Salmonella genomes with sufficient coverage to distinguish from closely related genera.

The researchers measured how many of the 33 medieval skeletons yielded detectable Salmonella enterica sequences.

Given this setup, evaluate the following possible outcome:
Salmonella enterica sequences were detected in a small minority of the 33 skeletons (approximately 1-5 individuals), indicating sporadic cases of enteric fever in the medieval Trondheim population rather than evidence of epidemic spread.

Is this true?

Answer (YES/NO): YES